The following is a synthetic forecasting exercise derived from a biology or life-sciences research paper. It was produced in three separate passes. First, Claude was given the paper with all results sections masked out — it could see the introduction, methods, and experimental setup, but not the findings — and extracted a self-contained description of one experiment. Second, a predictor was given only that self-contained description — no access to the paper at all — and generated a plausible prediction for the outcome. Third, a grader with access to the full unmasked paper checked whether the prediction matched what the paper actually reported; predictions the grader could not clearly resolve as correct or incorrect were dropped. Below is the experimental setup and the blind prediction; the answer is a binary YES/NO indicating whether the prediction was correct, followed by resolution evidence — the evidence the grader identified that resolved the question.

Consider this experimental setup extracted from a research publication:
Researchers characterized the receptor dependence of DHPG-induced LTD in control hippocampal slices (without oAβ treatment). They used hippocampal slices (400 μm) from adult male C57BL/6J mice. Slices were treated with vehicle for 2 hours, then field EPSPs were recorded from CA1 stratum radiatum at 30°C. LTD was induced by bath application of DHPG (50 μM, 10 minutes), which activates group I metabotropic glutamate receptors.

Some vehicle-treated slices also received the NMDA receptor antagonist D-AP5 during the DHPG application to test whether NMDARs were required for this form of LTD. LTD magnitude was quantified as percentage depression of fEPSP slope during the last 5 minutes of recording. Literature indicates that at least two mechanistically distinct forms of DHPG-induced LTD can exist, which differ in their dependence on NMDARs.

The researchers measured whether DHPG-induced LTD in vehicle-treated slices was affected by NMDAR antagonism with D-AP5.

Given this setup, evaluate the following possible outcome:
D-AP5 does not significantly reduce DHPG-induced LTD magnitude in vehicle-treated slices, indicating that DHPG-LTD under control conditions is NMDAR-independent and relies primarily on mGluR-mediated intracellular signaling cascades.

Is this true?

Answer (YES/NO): YES